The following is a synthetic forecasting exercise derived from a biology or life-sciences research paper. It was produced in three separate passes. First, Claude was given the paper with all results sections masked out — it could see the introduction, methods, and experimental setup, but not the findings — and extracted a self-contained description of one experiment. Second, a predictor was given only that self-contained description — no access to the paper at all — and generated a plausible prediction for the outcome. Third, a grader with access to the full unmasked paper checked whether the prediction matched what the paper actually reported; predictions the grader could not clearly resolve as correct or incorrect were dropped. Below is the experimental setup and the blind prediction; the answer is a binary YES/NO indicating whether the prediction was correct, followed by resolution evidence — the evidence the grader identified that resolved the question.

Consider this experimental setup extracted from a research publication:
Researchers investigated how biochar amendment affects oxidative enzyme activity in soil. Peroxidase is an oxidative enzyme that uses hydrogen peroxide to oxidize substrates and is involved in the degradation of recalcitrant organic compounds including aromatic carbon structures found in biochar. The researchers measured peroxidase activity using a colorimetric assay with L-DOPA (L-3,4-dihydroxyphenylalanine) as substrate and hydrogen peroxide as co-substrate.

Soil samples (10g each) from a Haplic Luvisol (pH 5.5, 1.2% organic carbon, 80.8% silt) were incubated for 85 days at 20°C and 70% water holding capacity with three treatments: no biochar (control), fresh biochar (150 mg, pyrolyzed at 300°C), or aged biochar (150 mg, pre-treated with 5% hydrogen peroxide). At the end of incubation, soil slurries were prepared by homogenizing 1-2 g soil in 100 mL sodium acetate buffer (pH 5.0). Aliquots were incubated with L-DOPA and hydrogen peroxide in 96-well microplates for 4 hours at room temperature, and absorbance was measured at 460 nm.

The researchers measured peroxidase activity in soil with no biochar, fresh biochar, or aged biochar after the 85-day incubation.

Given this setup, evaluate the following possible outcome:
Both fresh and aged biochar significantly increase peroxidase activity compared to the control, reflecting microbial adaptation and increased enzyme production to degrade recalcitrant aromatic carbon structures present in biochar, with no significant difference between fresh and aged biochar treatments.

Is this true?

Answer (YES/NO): NO